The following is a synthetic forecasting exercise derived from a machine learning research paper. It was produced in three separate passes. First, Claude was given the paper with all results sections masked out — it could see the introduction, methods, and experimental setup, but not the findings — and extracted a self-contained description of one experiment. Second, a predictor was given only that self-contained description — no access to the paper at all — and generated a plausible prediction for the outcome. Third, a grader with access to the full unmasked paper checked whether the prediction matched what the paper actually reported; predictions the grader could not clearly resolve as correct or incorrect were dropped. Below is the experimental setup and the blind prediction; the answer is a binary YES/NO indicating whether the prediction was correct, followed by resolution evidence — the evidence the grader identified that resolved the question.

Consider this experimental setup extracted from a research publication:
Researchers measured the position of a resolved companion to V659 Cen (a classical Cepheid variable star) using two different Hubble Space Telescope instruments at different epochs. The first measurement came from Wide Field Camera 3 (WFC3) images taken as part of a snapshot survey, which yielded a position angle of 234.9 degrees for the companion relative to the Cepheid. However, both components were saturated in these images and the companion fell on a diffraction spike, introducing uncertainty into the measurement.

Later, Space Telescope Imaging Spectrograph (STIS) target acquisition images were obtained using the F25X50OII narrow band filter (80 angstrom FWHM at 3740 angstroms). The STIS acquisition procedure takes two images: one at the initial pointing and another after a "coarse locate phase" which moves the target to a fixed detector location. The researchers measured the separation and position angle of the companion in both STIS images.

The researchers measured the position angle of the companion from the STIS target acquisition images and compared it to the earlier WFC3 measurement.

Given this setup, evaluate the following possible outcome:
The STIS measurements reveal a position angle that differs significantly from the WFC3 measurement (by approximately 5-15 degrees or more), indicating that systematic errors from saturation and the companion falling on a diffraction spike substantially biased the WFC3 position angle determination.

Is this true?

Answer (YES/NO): NO